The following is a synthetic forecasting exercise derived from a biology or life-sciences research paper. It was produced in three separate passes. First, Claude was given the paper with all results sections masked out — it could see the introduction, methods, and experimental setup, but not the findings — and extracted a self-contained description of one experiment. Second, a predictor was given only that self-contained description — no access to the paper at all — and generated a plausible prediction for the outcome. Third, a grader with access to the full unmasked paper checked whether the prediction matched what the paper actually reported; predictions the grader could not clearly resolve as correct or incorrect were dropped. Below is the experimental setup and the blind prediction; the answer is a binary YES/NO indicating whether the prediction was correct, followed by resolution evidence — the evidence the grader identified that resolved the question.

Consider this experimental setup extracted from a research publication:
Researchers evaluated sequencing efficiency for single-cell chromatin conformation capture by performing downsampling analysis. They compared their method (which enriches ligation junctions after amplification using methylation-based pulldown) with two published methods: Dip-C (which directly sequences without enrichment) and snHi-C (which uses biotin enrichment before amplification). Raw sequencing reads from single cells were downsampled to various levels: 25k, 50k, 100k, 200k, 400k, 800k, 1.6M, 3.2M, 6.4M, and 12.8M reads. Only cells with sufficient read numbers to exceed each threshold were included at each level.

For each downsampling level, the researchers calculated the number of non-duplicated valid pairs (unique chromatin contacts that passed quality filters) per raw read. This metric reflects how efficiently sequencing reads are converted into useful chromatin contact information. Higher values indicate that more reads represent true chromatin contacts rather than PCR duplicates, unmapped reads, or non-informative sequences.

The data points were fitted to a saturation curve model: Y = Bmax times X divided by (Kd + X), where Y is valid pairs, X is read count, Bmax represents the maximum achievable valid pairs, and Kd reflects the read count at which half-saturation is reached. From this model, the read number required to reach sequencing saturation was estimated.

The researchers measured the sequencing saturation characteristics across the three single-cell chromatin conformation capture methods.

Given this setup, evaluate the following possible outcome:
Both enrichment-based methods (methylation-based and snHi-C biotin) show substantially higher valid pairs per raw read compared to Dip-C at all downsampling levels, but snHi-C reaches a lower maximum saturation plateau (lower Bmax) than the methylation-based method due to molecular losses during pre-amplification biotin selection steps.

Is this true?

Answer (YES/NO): NO